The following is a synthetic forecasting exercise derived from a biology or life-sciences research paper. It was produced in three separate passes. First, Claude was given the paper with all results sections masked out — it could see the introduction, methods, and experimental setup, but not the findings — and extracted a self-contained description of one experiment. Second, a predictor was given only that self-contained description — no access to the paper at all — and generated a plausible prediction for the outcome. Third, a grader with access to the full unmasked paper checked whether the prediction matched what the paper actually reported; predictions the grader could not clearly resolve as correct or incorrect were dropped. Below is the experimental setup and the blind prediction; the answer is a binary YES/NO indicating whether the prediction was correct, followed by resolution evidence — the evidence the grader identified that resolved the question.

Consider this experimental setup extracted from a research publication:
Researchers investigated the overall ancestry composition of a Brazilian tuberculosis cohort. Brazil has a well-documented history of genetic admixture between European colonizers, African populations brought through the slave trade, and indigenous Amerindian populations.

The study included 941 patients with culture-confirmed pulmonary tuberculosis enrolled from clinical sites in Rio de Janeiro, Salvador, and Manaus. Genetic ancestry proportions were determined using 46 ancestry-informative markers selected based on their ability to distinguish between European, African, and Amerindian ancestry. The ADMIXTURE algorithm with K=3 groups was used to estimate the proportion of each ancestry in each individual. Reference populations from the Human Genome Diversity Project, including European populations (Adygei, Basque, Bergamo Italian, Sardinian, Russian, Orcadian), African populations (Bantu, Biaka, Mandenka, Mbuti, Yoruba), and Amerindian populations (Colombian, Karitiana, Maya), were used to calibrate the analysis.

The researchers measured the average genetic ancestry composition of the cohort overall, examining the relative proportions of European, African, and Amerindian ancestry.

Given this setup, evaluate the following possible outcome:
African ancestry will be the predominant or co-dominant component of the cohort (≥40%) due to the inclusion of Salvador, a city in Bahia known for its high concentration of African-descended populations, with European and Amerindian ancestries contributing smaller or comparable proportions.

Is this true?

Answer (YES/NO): NO